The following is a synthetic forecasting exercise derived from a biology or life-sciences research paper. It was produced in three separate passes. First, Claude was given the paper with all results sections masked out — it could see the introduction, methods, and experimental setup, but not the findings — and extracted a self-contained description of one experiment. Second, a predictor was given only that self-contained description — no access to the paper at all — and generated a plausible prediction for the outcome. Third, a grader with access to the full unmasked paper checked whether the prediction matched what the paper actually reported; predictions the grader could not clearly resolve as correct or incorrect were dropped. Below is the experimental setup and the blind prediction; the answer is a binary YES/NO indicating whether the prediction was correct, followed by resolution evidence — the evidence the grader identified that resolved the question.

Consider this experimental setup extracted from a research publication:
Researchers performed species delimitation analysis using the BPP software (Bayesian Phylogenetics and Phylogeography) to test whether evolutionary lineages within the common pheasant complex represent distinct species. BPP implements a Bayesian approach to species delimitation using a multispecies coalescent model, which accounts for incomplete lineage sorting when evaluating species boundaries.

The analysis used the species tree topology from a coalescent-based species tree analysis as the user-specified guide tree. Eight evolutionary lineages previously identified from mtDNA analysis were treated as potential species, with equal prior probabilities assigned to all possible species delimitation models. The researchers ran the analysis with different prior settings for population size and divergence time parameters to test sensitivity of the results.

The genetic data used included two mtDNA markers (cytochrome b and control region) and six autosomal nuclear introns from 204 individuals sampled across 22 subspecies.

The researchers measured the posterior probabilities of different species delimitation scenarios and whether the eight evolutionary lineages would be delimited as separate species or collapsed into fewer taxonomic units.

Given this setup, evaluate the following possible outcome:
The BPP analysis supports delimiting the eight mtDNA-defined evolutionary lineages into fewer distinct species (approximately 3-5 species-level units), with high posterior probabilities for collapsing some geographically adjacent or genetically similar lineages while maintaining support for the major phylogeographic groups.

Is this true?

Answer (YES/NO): NO